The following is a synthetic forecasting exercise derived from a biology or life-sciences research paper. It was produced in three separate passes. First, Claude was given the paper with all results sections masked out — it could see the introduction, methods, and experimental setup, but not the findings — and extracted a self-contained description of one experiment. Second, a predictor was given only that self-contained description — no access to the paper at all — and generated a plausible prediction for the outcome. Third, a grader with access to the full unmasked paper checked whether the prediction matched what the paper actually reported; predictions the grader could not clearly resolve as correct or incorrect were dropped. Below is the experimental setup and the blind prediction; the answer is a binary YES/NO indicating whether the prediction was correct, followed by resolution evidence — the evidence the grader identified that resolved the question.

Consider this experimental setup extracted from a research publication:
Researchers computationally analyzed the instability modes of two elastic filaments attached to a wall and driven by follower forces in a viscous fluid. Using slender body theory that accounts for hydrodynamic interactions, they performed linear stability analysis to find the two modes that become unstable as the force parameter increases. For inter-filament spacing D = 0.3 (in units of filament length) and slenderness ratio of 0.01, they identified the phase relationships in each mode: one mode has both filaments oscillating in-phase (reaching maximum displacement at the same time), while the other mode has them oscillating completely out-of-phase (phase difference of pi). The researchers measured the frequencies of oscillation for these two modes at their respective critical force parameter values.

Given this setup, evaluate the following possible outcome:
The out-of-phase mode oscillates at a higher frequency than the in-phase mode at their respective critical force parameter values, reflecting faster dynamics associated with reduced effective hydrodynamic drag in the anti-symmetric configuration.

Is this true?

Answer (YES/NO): NO